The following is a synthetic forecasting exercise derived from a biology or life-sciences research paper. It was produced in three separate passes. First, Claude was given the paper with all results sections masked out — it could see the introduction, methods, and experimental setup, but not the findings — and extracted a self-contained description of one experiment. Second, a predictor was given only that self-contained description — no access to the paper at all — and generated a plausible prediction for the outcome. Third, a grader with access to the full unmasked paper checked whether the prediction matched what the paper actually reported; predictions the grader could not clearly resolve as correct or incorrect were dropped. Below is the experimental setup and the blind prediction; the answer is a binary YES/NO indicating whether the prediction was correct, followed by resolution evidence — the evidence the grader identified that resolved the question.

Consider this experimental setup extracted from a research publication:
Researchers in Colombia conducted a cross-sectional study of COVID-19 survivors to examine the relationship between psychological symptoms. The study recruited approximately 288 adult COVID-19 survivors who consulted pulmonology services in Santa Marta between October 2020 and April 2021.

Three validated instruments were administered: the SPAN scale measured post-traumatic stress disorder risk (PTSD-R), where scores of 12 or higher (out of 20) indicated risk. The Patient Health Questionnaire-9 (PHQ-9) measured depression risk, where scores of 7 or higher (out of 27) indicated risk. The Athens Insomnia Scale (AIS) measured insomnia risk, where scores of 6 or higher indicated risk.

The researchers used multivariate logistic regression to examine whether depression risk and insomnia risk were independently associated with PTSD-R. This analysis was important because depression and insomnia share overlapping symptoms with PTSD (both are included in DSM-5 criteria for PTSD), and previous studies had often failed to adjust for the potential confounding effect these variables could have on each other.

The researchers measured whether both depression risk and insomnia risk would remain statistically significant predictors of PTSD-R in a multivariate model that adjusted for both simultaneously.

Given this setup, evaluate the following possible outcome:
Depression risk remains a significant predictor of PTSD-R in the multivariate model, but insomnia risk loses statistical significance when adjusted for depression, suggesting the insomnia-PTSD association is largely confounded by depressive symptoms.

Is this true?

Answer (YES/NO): NO